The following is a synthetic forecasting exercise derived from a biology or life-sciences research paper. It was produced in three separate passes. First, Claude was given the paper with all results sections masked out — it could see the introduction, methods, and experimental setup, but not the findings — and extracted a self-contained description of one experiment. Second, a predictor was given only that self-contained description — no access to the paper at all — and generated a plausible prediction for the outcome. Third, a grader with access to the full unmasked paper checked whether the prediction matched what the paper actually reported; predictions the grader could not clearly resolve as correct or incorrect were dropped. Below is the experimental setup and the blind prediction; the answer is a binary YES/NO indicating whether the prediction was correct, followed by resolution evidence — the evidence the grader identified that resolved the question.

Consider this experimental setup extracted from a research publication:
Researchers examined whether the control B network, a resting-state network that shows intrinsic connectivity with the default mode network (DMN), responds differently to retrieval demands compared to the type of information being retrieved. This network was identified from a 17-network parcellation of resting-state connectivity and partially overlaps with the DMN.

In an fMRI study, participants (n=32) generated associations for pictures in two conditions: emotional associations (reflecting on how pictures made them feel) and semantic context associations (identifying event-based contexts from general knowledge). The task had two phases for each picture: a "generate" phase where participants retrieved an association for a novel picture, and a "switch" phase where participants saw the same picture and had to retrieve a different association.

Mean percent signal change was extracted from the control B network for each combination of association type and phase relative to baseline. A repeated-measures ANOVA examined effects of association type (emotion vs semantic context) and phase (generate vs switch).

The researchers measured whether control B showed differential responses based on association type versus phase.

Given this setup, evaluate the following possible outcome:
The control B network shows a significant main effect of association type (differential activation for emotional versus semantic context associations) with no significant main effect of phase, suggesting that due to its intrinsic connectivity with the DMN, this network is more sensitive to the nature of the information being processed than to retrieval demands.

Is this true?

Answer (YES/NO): NO